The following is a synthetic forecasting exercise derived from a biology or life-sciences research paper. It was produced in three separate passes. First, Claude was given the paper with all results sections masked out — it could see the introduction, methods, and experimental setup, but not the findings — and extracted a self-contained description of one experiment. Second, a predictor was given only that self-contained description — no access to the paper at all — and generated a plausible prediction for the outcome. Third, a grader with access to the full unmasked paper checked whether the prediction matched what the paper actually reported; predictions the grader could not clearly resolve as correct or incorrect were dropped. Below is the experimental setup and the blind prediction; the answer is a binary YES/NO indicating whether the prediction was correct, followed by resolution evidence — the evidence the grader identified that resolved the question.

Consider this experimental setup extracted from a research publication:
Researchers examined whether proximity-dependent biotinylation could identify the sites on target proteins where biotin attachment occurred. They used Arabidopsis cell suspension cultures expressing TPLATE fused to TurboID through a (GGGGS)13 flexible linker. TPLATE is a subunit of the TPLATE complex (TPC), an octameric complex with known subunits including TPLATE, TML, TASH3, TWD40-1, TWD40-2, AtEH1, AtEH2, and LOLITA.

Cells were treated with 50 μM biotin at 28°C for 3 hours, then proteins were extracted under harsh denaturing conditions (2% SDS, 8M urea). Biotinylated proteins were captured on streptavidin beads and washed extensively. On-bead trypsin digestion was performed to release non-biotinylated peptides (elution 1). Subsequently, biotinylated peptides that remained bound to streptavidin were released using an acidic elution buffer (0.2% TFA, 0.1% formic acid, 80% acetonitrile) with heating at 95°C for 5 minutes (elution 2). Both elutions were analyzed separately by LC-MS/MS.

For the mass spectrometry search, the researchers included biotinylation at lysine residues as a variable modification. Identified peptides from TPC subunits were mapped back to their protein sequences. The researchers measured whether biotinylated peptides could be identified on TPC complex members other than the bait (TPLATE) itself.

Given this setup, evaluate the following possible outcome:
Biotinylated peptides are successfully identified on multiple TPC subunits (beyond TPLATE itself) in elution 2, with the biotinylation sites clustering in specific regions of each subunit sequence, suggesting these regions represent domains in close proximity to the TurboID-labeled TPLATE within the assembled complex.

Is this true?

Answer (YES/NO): YES